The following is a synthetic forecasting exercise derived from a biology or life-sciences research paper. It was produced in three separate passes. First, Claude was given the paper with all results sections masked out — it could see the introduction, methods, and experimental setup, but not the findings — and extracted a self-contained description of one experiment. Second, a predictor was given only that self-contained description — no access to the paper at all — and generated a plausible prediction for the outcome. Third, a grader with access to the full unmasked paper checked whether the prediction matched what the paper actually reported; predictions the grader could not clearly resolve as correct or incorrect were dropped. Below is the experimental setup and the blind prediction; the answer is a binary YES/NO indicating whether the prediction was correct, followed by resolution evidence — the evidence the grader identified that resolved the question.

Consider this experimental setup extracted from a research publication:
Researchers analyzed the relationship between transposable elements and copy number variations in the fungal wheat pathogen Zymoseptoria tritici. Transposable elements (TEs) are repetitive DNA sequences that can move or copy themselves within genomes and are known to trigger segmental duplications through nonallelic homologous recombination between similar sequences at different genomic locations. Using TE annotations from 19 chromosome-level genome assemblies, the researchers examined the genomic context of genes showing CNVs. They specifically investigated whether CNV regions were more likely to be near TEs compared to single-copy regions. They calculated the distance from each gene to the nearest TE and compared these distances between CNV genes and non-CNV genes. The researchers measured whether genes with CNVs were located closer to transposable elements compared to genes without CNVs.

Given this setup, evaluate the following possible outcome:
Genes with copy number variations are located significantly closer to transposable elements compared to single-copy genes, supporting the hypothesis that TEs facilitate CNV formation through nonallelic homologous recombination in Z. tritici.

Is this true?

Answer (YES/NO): YES